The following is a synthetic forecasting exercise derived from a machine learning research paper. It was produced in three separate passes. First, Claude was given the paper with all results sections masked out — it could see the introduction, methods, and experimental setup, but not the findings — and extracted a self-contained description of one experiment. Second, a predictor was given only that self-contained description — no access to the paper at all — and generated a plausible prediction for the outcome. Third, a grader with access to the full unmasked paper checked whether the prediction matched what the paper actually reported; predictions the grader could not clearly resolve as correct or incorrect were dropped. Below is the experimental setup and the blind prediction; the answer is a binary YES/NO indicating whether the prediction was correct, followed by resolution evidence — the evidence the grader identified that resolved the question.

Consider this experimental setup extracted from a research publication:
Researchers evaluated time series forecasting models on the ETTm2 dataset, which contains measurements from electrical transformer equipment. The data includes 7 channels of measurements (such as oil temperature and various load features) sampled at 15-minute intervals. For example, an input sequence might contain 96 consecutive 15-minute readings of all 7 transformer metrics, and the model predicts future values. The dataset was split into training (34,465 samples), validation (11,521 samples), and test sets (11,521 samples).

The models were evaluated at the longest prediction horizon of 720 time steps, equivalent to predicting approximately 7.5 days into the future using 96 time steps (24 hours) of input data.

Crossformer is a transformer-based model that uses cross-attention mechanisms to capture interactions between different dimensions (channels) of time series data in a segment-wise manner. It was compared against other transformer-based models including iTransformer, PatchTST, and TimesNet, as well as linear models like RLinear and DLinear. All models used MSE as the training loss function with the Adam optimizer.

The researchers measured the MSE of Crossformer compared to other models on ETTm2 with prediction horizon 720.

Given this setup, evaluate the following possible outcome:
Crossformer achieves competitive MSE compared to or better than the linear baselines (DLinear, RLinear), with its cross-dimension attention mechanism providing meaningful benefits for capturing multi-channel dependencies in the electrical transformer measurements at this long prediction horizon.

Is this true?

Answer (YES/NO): NO